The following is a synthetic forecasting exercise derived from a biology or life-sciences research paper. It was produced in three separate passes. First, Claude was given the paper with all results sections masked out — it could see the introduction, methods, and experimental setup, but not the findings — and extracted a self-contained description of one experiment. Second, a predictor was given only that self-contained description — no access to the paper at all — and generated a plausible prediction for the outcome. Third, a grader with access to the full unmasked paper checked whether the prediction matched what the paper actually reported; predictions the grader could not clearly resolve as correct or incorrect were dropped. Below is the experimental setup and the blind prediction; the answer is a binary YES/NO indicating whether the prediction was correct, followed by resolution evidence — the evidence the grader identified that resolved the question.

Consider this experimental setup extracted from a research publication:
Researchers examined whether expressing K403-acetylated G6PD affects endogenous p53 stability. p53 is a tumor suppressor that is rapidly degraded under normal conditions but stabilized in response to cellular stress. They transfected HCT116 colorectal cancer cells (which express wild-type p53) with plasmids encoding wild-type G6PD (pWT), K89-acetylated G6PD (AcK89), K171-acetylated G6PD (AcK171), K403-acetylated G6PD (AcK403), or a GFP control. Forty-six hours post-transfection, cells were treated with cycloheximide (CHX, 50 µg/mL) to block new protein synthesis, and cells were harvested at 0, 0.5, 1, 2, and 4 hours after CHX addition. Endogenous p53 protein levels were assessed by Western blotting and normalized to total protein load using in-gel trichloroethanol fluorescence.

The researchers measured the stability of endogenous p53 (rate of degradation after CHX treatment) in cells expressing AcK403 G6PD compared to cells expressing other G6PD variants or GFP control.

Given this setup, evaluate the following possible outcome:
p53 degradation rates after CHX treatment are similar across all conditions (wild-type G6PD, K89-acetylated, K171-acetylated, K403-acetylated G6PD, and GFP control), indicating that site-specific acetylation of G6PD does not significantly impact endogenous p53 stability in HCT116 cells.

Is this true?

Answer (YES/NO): NO